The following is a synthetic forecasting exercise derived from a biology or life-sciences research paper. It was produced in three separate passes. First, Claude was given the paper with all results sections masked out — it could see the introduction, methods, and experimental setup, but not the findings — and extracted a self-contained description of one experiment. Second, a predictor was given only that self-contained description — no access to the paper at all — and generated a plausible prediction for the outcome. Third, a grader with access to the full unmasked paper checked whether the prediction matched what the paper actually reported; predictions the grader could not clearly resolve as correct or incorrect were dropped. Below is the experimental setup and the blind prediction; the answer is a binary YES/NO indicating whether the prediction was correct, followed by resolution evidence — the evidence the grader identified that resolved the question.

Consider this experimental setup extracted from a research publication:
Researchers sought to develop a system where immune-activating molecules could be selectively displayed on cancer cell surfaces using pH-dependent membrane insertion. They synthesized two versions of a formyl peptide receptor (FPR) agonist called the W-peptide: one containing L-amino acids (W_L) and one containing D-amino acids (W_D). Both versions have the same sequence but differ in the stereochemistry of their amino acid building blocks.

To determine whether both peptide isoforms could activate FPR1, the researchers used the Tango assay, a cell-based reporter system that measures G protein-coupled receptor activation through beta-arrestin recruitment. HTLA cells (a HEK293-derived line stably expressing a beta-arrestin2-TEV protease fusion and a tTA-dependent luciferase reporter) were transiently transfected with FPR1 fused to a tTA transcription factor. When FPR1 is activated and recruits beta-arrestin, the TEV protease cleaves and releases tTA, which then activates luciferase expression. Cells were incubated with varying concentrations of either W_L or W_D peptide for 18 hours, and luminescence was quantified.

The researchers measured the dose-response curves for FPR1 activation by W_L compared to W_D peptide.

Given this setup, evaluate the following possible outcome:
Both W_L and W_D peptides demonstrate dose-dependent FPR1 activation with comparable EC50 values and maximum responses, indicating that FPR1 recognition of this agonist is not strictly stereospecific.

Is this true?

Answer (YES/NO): NO